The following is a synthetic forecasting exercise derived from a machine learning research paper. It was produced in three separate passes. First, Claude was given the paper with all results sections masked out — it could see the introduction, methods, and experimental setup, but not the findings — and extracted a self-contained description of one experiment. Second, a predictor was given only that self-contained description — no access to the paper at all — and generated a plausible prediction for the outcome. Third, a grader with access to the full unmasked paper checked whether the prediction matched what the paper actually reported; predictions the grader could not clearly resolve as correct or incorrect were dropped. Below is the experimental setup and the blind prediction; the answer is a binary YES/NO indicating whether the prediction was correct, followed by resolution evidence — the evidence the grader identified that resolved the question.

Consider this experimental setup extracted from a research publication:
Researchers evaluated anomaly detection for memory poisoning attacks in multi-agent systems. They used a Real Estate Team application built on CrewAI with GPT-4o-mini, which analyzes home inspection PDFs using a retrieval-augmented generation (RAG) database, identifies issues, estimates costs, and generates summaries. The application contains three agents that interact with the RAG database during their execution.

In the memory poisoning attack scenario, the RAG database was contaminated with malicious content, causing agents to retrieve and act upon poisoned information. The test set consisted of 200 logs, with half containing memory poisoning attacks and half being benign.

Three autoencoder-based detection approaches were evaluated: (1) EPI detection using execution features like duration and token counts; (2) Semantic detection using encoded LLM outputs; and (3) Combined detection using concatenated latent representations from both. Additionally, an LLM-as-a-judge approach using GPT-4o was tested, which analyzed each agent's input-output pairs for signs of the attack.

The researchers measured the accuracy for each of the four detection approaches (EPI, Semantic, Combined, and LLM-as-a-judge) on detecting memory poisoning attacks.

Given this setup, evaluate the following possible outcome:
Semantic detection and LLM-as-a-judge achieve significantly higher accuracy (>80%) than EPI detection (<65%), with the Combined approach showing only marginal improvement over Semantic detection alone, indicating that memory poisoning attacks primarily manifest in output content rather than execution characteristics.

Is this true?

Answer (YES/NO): NO